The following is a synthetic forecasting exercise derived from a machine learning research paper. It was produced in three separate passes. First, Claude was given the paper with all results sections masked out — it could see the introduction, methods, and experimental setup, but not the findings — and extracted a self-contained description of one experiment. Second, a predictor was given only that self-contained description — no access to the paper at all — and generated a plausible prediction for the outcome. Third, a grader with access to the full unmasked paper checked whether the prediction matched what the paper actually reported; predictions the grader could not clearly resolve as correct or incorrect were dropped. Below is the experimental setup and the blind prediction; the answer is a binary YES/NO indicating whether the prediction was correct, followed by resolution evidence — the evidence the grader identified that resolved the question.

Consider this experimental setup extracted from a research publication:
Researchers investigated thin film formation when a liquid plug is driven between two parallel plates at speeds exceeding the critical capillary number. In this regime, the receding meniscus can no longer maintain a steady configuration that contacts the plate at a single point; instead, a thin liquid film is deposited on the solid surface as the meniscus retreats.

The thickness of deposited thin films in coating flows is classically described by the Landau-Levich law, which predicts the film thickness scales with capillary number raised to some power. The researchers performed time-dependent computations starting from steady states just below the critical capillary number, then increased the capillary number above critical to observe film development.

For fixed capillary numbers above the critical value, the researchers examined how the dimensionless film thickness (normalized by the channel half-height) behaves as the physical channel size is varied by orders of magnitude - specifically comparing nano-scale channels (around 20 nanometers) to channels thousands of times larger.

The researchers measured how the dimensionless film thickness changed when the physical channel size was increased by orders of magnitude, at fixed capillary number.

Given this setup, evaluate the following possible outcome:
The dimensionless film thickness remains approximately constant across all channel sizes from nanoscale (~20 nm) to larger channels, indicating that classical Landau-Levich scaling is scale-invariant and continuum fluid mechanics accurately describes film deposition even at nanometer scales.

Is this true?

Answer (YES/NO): YES